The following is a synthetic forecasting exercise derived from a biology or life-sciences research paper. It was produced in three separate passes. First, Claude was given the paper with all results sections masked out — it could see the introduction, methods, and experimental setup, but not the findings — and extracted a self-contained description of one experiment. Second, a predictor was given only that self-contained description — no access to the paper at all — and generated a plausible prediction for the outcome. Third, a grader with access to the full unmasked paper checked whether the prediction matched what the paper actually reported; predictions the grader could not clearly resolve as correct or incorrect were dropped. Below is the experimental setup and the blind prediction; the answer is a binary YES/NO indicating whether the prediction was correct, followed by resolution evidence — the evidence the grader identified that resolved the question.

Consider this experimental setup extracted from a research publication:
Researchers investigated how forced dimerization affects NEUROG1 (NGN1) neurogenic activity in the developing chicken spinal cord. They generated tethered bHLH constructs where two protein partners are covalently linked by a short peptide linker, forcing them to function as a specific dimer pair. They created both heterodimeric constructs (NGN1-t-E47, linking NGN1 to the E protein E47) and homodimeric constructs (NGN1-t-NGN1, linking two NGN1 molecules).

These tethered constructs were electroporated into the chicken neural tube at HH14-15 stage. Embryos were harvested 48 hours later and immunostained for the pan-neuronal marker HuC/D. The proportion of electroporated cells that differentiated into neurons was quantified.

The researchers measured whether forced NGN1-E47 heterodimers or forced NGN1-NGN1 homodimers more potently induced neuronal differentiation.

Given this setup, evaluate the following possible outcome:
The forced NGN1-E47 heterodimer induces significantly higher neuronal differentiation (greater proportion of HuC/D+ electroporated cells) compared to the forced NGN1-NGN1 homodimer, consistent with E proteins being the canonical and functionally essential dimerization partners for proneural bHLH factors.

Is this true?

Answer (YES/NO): NO